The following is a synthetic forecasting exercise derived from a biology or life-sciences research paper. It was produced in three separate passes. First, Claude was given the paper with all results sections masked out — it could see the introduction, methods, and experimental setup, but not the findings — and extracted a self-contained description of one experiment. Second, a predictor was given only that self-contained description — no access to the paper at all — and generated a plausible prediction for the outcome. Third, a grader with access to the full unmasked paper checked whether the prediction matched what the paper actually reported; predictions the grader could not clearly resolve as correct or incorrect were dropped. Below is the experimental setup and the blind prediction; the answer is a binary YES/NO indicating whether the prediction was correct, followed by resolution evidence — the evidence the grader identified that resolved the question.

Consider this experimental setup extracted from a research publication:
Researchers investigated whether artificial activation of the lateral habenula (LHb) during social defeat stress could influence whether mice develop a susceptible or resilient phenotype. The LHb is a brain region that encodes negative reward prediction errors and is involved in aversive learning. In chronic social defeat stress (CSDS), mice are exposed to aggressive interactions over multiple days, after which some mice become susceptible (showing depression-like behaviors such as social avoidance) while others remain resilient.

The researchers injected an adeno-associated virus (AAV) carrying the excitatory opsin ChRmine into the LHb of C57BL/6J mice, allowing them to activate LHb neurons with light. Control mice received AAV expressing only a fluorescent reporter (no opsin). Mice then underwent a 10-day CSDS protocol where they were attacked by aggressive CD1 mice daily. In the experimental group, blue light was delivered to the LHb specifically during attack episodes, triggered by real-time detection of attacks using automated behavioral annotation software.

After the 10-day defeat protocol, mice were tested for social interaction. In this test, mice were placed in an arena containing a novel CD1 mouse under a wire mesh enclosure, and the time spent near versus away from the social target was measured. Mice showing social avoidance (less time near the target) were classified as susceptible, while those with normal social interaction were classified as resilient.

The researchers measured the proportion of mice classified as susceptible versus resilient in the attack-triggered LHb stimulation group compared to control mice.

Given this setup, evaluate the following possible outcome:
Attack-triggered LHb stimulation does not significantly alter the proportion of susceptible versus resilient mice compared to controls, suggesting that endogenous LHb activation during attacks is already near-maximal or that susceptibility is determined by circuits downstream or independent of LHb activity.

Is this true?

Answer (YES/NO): NO